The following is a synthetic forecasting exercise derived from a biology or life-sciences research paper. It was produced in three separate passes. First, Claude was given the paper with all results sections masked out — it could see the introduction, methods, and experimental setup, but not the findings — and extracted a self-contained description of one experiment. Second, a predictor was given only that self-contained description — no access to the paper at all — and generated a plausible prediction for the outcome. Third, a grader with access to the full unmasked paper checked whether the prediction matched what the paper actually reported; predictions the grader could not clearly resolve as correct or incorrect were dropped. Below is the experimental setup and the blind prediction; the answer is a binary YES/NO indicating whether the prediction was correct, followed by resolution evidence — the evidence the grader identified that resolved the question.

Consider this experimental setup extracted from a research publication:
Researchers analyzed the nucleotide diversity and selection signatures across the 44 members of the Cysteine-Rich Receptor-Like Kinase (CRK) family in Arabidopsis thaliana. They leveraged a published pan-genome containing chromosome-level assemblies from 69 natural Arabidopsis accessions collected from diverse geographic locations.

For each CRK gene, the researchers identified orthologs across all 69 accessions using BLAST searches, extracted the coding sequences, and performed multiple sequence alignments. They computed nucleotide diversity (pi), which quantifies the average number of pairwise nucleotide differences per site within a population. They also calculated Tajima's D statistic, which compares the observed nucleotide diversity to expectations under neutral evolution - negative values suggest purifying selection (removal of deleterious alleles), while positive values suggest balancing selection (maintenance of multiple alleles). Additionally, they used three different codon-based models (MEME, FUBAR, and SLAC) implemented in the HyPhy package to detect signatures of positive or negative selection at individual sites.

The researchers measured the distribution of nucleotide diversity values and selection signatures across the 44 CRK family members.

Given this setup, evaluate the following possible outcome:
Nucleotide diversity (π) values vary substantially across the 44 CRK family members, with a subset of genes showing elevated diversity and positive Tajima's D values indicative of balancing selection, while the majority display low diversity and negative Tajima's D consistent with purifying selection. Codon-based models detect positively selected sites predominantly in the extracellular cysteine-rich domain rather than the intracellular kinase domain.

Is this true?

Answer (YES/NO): NO